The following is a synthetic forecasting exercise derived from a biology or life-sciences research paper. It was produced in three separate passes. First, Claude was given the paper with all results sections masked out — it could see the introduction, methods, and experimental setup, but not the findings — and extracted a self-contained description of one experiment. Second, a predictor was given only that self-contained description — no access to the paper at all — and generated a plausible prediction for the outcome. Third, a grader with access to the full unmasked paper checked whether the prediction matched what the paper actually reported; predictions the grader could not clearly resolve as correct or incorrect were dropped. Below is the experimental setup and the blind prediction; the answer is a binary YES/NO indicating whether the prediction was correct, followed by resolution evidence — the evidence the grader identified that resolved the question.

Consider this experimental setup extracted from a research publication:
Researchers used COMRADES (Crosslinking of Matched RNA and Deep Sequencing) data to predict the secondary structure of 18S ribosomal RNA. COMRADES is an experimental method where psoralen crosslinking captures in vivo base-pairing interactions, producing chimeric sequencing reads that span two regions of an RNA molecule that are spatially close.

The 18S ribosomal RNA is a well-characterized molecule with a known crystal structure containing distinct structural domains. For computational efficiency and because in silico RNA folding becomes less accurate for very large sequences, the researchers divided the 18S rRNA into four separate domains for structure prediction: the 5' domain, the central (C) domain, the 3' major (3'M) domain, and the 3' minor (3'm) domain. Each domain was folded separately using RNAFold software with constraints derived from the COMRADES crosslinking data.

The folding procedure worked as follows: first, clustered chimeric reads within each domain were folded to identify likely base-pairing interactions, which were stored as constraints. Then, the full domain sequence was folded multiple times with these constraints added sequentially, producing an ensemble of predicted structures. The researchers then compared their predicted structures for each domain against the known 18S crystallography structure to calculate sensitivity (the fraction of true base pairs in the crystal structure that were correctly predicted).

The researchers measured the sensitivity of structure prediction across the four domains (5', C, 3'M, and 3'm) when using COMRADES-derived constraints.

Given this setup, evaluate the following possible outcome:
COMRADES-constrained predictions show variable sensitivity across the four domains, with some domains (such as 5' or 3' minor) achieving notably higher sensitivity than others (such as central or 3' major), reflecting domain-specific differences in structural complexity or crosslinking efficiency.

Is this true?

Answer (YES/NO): NO